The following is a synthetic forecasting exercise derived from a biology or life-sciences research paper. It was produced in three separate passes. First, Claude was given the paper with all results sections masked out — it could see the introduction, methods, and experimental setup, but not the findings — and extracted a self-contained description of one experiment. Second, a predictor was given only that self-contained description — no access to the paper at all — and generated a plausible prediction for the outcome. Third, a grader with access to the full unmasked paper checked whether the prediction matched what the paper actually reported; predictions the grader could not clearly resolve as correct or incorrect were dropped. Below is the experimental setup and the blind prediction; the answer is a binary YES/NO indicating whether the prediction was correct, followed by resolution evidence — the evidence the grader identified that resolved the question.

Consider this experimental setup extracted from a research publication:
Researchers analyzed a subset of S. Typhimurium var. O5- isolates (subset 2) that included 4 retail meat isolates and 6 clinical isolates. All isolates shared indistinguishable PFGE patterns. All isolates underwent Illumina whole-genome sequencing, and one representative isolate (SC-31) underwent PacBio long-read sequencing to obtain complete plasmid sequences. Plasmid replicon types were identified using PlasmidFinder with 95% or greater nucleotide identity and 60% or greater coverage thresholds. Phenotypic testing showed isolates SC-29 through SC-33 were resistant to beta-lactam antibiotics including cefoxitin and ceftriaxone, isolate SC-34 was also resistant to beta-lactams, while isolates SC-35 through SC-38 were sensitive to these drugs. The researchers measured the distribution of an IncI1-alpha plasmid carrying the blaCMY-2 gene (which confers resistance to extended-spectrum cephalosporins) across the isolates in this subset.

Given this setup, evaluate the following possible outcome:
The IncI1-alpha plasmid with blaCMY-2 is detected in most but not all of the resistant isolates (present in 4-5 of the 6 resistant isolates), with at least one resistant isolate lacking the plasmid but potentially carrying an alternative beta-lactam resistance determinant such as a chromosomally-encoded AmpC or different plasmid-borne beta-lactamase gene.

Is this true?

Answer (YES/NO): YES